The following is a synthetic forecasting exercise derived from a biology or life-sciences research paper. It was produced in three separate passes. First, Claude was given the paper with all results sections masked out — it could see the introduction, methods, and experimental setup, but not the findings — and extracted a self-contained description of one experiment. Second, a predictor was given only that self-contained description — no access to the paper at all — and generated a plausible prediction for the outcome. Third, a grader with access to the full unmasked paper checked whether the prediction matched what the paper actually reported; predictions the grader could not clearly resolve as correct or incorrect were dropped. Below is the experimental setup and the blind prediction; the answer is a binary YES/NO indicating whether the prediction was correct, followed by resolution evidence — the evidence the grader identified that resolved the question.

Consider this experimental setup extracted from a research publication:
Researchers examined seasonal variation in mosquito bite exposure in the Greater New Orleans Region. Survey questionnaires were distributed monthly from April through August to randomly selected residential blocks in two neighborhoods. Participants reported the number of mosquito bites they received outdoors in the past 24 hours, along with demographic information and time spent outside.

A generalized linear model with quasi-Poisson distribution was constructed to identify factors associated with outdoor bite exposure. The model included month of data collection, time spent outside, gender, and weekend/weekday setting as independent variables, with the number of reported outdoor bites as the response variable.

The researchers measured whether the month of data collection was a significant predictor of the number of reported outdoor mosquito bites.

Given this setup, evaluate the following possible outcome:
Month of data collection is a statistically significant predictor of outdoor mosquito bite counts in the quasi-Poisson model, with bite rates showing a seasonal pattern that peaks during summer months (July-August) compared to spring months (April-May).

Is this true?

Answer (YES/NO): NO